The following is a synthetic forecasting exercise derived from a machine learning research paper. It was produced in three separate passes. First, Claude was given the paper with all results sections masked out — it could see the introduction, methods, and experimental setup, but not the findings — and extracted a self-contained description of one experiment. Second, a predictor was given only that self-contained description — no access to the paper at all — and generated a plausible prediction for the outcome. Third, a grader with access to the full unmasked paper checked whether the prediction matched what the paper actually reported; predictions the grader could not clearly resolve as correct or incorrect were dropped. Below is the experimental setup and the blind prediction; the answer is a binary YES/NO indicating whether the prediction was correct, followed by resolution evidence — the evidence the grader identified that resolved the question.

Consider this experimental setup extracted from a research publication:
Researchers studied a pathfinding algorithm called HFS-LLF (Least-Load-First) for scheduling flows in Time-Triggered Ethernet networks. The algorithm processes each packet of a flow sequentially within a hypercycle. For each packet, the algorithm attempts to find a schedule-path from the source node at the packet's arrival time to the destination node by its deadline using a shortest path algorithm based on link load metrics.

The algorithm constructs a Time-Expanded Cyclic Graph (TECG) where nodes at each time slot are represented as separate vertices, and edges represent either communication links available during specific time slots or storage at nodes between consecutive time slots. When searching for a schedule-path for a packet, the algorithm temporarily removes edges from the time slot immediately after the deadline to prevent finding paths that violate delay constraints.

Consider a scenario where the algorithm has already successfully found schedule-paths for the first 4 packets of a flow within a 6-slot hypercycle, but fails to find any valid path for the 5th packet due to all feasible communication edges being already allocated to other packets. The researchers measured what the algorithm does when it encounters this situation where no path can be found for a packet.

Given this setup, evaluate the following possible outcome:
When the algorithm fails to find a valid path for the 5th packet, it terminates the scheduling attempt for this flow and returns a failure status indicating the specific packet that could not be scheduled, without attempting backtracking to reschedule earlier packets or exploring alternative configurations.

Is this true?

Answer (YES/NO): NO